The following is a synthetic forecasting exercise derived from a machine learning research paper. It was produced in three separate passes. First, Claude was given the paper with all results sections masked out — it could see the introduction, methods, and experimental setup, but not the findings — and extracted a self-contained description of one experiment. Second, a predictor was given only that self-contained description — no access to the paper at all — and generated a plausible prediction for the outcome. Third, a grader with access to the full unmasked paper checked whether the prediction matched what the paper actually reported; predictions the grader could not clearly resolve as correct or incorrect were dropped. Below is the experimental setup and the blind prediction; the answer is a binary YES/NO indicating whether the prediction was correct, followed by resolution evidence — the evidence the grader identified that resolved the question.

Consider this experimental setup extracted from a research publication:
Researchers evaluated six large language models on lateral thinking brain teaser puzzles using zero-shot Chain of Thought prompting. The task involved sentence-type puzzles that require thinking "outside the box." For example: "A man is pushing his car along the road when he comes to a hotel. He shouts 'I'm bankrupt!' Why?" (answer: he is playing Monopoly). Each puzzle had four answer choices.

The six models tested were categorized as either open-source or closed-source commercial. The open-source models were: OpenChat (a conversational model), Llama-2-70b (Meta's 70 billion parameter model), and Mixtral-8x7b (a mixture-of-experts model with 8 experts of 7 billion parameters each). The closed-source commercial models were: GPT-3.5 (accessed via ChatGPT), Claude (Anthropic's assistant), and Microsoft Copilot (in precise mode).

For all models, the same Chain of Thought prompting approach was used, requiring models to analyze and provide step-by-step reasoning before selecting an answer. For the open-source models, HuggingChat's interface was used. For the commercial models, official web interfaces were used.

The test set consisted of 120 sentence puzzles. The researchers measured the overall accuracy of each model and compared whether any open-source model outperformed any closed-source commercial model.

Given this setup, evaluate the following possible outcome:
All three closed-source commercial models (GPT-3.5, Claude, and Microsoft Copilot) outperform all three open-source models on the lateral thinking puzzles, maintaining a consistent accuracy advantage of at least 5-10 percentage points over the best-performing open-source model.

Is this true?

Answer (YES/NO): NO